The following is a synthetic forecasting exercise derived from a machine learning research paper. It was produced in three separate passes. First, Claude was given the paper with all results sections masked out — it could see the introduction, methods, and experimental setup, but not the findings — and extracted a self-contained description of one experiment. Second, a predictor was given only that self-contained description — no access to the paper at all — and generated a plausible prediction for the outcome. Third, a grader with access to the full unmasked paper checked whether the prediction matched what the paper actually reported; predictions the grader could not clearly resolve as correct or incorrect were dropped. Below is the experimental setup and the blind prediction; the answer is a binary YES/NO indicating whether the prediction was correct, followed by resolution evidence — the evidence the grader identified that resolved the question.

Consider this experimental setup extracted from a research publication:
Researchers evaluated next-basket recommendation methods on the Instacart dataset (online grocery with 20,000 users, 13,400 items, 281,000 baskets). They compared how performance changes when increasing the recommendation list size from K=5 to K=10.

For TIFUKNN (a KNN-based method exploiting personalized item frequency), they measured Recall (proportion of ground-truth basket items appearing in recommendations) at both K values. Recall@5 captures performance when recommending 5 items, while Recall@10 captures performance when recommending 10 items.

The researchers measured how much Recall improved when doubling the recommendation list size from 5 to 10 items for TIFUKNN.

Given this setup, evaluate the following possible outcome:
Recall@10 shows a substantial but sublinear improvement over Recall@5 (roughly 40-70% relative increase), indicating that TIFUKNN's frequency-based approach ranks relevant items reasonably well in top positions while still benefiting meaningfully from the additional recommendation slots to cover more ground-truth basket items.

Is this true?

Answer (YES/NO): YES